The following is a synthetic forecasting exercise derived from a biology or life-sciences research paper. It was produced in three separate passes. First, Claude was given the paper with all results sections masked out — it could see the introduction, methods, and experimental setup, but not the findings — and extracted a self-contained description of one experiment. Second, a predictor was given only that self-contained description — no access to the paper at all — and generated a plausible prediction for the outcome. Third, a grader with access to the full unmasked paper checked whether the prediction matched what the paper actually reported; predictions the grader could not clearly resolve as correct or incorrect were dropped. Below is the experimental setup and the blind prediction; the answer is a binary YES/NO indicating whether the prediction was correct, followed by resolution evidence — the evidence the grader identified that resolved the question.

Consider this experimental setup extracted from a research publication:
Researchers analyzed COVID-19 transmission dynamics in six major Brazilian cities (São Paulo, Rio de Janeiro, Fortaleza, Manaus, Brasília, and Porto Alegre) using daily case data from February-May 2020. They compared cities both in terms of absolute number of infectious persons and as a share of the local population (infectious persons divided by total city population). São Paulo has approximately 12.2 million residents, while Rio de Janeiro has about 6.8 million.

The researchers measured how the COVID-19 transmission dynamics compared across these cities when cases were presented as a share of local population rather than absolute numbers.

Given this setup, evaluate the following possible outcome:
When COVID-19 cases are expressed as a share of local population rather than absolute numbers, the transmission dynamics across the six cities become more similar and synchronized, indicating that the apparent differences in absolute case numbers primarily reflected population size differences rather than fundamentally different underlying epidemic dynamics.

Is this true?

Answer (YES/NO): NO